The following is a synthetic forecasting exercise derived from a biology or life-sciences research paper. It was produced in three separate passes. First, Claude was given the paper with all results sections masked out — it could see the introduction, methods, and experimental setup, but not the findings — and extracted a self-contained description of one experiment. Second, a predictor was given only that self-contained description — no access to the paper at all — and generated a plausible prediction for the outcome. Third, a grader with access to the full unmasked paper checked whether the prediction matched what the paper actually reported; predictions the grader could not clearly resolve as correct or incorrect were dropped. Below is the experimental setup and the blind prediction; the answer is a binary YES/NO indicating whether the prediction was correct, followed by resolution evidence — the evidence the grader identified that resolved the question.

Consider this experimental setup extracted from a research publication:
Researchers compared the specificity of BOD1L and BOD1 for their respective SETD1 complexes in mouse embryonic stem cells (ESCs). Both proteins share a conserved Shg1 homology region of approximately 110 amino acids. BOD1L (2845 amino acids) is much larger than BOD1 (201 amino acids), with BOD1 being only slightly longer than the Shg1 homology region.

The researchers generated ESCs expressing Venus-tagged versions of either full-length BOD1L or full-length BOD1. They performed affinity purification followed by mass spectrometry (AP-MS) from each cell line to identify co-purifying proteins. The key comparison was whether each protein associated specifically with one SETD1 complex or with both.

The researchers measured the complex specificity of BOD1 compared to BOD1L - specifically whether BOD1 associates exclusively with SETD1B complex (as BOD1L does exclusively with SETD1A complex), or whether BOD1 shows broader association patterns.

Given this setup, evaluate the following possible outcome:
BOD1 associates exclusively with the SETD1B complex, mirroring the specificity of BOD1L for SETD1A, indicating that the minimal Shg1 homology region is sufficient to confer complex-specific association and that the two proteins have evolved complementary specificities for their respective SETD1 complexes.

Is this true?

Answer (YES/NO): NO